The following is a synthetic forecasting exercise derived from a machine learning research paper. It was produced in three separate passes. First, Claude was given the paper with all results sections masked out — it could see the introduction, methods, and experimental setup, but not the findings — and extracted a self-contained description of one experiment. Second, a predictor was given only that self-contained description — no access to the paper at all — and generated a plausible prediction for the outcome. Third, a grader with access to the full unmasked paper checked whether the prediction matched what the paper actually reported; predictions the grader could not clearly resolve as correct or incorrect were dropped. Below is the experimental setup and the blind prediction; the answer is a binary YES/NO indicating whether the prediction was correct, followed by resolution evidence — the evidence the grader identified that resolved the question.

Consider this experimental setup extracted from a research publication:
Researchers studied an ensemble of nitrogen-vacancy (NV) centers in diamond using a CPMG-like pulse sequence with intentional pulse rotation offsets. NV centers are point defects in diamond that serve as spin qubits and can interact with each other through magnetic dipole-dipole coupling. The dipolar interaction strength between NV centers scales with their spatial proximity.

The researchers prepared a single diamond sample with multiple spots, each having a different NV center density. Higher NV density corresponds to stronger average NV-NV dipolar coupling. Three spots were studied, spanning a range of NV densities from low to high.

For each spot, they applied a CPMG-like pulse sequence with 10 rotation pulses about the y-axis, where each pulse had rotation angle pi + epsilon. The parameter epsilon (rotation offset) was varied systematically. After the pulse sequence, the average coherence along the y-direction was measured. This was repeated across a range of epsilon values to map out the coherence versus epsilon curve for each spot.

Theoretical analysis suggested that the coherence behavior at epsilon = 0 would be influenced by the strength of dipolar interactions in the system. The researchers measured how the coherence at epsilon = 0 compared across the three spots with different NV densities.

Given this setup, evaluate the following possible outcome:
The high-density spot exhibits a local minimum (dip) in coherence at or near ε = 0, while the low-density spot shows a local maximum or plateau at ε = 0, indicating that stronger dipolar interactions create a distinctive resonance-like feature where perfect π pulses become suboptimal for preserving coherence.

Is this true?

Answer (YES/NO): NO